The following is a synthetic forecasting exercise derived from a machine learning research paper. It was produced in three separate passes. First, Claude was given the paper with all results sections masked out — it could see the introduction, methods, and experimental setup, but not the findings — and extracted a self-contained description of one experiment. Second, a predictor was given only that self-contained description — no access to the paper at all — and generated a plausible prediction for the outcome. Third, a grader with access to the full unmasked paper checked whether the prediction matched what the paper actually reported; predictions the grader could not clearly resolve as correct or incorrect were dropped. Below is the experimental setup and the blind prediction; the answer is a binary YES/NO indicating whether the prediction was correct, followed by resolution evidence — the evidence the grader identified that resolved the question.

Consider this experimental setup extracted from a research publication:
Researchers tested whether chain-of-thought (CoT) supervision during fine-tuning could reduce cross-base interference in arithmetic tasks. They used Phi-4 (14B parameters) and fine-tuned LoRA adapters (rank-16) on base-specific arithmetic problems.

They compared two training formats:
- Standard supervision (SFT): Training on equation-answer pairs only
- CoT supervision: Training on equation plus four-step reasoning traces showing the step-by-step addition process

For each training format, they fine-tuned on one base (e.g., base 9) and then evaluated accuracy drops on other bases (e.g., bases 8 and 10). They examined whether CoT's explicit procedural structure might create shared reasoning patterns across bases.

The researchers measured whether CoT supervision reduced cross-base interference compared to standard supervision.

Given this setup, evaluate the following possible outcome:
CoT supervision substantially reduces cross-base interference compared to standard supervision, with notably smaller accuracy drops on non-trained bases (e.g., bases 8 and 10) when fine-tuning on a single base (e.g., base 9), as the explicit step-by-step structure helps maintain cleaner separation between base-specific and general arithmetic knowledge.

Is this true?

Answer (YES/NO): YES